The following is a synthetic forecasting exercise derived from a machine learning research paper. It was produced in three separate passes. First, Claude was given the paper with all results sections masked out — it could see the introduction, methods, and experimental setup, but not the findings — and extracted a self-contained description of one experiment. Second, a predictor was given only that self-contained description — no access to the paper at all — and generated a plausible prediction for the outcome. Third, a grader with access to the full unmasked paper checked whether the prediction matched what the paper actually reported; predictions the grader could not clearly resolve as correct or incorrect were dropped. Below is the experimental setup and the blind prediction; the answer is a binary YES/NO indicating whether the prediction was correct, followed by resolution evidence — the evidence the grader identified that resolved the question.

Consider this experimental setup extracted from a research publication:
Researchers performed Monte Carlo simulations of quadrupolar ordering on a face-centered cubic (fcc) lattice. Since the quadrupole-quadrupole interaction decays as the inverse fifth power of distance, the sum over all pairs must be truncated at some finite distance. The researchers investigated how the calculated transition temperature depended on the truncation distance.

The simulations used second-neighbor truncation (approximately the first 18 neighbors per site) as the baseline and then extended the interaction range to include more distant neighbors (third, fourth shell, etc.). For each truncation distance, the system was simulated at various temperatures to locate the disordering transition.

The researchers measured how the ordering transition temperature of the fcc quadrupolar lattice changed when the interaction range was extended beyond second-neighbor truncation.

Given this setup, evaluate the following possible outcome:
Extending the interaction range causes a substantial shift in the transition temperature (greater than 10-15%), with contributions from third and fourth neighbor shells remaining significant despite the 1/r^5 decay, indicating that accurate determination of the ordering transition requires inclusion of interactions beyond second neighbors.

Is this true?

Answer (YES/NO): NO